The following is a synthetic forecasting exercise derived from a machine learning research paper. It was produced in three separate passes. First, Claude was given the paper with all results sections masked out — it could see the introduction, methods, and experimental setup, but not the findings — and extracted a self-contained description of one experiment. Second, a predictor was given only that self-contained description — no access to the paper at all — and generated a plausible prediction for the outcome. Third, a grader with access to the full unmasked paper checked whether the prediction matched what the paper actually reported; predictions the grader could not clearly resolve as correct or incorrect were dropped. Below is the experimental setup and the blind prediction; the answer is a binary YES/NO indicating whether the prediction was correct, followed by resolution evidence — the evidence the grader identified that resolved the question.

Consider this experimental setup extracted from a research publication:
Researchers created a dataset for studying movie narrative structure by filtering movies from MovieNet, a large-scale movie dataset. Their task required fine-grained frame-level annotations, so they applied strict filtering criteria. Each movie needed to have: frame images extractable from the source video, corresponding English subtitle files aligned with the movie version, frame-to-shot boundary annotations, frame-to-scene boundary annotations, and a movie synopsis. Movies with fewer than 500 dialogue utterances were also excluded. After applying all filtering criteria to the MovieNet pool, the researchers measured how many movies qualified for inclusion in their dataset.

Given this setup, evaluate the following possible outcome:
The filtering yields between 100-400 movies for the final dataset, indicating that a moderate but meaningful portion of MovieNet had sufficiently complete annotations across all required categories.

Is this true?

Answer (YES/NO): YES